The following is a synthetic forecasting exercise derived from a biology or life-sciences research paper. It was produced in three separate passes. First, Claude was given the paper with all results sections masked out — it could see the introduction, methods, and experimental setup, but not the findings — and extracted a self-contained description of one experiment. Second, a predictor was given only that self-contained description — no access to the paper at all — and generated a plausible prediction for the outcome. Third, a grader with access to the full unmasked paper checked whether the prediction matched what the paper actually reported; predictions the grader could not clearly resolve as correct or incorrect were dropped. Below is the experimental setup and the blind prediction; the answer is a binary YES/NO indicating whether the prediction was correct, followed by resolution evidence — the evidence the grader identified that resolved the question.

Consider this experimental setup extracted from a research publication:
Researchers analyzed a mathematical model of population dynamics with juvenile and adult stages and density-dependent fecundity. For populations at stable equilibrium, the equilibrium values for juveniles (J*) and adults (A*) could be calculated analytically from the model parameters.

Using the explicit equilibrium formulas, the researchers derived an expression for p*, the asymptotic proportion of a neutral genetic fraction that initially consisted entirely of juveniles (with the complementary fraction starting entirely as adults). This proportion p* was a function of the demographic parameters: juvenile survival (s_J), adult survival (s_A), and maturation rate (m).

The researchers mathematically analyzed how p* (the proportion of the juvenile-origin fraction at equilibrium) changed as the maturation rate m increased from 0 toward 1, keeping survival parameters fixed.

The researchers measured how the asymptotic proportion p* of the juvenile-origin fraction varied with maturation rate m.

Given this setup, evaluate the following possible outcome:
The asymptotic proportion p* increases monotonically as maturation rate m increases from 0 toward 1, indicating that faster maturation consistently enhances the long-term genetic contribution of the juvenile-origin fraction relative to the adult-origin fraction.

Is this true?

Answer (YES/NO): NO